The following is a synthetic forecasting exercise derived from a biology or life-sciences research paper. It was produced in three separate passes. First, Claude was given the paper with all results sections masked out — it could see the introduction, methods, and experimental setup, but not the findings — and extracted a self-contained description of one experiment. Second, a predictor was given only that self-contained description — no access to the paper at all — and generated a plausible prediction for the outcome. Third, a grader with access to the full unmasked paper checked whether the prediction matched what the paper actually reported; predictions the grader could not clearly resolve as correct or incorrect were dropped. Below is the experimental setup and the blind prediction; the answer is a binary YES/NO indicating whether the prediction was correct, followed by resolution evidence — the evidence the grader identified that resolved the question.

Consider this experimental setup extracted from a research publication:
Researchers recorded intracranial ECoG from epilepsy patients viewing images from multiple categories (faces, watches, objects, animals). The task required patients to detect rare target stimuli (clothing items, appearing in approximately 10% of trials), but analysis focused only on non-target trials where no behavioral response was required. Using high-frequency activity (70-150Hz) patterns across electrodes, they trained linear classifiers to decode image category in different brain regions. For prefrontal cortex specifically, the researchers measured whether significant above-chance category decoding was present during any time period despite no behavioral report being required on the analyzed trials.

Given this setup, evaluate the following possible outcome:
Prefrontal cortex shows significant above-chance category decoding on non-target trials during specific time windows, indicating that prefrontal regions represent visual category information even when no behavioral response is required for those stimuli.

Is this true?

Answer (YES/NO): YES